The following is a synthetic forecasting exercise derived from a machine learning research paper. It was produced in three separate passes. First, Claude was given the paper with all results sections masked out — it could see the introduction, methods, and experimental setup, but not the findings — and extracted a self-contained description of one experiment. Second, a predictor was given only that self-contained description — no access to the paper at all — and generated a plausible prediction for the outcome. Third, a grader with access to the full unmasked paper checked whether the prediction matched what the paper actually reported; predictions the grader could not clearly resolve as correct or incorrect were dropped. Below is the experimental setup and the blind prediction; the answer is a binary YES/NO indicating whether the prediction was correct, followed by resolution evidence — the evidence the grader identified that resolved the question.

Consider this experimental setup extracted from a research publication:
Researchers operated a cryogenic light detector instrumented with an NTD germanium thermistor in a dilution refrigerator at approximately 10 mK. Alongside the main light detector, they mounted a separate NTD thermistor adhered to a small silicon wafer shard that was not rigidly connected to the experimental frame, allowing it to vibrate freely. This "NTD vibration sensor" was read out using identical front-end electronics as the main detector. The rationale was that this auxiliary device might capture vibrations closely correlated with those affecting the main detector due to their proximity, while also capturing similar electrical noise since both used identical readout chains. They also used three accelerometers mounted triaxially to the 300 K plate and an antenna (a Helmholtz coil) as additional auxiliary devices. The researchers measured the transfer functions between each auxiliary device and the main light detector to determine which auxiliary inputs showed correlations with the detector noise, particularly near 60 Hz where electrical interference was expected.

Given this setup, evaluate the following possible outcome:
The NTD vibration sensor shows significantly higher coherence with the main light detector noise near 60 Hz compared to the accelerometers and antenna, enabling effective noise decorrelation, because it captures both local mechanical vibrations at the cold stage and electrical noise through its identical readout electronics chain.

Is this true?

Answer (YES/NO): NO